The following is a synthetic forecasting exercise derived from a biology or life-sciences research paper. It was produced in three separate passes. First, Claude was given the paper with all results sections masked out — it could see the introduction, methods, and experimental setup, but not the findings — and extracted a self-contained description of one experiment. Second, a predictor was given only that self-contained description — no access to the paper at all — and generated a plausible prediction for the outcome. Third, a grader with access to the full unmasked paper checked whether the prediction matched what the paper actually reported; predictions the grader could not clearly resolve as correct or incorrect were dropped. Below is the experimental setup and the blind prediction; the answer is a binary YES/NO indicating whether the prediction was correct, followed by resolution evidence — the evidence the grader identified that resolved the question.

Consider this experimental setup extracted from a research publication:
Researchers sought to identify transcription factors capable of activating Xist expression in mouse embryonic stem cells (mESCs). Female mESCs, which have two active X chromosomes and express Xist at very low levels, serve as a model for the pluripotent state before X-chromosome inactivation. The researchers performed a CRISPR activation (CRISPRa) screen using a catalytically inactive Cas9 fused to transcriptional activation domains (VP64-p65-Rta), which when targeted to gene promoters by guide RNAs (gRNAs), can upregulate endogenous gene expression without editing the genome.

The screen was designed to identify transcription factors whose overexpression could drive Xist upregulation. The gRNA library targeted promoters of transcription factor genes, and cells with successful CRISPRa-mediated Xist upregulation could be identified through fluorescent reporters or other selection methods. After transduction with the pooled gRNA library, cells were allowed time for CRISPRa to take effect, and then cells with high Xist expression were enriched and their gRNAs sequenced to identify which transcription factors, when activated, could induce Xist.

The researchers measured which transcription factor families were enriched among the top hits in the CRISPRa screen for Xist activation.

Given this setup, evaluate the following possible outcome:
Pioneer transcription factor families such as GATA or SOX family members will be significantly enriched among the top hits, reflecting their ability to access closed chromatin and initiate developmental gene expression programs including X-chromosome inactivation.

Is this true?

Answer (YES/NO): YES